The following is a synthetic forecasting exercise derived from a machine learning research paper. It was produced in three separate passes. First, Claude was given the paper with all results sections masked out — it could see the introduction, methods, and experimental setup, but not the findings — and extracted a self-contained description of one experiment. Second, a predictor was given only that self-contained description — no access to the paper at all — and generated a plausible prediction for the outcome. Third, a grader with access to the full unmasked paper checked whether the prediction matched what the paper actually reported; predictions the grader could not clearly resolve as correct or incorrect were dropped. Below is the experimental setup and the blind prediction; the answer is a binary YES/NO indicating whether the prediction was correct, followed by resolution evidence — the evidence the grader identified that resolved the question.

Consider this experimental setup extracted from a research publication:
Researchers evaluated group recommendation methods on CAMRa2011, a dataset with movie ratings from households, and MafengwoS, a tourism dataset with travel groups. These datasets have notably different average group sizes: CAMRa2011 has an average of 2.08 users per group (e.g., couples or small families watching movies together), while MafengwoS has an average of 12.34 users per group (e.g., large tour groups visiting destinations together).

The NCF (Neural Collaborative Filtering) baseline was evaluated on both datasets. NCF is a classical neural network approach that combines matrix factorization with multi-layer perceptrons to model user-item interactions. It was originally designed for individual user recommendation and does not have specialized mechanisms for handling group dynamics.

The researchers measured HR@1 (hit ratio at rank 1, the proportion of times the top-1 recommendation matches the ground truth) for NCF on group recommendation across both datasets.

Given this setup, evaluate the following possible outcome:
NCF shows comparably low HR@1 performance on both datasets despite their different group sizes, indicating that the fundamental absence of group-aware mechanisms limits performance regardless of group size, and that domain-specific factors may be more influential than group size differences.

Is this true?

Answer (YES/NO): NO